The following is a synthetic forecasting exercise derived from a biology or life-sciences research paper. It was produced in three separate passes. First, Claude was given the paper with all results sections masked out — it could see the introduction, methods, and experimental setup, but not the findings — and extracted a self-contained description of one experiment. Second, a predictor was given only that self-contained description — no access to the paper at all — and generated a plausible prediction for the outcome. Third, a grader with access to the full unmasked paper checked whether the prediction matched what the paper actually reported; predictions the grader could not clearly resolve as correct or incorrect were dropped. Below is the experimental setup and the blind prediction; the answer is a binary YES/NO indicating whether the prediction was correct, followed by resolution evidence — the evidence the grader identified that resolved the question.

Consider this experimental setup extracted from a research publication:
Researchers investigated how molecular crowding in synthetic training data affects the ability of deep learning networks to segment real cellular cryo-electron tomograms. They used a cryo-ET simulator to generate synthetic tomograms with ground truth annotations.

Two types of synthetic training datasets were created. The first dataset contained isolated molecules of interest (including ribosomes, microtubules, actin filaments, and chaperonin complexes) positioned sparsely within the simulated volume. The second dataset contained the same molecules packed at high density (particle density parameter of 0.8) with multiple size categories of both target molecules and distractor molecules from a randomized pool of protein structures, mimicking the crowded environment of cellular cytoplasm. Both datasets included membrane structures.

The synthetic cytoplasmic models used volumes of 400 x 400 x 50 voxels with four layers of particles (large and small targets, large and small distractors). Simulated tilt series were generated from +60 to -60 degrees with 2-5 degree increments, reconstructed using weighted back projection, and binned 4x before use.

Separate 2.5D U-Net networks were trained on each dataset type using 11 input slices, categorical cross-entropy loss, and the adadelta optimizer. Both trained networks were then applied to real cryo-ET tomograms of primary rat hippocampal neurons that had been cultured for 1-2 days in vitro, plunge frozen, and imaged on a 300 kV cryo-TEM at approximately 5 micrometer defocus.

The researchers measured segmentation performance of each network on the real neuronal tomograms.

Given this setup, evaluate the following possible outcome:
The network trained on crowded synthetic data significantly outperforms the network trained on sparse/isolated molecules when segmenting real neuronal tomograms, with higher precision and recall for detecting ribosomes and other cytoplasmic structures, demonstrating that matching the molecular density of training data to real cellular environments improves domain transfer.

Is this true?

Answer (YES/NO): YES